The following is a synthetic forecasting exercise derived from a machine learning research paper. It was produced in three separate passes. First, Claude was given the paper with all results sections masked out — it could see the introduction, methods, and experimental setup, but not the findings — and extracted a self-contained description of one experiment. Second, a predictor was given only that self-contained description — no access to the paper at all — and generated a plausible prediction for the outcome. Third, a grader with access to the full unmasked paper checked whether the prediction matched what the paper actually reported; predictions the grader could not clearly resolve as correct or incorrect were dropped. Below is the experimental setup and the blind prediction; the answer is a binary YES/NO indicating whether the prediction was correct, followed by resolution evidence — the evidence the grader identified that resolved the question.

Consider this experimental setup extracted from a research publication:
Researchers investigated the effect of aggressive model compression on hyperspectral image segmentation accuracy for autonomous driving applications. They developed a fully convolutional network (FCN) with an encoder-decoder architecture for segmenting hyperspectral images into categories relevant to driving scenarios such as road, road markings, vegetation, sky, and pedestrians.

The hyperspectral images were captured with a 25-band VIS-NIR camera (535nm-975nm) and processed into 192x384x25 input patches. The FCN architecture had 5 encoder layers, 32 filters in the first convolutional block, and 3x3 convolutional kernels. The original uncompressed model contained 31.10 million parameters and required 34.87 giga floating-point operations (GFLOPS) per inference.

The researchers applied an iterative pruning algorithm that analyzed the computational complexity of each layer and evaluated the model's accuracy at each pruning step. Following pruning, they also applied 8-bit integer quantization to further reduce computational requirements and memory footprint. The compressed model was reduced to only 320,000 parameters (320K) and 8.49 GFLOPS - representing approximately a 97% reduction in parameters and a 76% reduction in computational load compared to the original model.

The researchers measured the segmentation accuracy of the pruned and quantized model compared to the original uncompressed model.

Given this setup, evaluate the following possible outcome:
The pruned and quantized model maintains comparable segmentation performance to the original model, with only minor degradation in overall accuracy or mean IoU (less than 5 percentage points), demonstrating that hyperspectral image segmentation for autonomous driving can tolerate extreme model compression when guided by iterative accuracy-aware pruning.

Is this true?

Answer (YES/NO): YES